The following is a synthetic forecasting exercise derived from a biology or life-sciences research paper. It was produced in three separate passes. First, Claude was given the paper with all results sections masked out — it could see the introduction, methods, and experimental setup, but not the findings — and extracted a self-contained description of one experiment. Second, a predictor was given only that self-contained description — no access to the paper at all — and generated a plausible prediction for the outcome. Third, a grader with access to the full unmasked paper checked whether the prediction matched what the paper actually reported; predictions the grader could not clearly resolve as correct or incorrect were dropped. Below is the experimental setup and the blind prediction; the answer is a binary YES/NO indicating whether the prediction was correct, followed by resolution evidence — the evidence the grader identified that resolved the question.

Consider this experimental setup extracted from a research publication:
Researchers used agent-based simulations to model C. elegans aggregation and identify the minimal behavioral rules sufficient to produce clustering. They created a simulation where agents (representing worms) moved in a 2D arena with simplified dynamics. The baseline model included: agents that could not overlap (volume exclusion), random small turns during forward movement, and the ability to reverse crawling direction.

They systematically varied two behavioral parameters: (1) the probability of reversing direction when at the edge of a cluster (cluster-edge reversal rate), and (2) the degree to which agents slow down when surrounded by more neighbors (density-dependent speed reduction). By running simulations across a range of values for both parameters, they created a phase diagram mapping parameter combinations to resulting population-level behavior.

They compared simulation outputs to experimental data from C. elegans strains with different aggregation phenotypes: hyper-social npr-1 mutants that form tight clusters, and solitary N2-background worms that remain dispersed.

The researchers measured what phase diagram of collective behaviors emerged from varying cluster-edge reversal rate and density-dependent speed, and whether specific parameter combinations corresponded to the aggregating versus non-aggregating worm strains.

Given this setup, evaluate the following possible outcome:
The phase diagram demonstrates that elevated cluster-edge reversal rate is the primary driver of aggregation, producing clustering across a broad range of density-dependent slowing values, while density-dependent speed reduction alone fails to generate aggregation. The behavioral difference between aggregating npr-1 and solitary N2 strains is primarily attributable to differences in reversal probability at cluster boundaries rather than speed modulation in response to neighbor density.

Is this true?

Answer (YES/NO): NO